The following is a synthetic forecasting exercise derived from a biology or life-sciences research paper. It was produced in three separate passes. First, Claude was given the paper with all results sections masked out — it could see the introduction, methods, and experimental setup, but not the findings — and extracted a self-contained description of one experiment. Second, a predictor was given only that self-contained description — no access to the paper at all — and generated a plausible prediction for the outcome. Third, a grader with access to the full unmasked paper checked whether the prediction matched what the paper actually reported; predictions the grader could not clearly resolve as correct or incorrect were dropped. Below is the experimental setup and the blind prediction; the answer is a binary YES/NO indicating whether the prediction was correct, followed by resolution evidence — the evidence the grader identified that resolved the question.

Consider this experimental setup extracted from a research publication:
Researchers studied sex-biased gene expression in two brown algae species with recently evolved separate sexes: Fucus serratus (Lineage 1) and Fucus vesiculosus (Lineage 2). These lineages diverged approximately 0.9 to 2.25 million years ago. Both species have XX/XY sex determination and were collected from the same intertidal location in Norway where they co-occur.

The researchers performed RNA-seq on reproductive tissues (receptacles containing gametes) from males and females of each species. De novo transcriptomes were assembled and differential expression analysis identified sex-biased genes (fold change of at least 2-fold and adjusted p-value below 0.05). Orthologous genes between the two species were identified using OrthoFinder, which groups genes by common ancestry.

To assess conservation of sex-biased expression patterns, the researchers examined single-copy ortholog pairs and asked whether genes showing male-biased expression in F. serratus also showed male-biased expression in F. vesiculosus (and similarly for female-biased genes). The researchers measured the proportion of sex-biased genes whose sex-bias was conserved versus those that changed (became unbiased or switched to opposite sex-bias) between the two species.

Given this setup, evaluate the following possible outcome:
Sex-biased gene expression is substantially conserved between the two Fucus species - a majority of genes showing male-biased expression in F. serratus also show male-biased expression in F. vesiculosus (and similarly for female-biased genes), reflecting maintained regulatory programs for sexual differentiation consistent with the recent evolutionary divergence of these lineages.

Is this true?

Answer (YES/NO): NO